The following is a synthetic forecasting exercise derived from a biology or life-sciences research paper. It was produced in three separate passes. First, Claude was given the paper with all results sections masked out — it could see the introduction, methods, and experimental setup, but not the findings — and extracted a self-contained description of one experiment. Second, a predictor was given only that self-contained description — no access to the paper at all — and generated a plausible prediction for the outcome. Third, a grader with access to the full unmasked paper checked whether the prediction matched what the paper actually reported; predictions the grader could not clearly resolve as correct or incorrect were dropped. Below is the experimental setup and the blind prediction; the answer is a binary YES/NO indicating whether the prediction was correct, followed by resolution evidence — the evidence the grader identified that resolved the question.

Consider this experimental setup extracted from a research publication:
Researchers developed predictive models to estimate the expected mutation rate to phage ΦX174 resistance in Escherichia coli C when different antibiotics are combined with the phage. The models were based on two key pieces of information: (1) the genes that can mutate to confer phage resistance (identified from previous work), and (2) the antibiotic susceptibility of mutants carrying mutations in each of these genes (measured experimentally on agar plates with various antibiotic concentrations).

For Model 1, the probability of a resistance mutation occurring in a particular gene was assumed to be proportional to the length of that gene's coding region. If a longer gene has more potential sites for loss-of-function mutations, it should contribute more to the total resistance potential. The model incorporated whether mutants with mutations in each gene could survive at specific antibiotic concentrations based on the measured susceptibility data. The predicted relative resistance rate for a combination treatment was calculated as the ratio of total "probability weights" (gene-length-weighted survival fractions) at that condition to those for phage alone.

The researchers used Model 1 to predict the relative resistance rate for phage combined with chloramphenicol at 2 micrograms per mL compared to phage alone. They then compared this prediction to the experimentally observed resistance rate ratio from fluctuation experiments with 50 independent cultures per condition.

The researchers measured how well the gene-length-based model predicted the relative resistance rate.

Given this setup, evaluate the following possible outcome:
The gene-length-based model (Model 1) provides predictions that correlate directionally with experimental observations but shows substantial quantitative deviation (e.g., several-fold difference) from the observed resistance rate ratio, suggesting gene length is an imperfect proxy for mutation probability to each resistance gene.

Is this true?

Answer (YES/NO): YES